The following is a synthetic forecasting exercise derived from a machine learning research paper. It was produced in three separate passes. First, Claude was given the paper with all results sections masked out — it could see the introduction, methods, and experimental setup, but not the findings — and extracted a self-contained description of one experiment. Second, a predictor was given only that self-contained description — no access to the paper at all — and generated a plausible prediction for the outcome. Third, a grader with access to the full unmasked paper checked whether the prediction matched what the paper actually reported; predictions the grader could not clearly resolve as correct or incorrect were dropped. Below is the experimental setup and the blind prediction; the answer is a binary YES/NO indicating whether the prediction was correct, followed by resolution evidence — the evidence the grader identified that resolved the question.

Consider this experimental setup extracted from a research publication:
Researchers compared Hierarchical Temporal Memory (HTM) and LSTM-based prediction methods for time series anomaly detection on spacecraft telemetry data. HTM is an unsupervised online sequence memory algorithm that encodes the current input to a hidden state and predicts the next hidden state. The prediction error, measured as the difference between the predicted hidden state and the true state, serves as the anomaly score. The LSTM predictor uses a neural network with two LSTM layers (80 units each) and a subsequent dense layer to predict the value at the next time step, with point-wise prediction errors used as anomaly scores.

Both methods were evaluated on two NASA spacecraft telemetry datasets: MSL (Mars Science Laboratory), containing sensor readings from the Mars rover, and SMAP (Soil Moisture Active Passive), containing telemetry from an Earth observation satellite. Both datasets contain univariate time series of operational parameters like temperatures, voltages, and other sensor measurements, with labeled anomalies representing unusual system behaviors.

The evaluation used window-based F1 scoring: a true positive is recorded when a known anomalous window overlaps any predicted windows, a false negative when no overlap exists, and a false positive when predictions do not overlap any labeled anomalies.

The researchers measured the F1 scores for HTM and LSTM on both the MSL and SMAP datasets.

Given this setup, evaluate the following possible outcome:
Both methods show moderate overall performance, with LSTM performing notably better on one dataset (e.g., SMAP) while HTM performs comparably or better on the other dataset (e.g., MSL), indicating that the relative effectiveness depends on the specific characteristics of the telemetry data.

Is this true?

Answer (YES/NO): YES